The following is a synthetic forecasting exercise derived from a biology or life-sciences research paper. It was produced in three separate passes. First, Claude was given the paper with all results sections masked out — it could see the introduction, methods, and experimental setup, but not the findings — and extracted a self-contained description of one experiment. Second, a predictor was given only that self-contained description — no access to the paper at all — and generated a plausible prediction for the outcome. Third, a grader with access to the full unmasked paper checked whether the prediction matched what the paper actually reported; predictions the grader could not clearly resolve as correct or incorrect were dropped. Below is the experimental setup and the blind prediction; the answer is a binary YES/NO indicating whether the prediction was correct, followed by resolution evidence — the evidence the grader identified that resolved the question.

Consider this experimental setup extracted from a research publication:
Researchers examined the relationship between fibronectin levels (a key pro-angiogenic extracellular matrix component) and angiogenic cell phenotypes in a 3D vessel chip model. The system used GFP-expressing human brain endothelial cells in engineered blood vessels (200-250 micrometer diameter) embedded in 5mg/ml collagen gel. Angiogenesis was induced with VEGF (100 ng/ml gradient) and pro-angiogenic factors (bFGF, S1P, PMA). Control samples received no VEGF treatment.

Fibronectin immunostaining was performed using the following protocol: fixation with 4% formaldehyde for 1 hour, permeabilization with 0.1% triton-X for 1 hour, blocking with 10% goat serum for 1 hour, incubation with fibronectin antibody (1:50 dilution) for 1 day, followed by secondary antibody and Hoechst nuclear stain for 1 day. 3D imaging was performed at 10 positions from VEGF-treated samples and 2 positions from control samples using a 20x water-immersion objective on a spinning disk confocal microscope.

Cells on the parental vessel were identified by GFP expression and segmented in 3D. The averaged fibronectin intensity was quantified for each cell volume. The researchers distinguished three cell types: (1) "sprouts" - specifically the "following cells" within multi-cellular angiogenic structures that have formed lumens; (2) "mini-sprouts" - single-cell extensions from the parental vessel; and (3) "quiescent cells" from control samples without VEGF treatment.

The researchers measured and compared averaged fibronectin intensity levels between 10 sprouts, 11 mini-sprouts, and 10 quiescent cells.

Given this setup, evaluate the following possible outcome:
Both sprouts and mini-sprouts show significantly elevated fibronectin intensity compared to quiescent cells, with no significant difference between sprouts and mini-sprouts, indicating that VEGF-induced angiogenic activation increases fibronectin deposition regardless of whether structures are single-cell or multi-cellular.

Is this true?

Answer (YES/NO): NO